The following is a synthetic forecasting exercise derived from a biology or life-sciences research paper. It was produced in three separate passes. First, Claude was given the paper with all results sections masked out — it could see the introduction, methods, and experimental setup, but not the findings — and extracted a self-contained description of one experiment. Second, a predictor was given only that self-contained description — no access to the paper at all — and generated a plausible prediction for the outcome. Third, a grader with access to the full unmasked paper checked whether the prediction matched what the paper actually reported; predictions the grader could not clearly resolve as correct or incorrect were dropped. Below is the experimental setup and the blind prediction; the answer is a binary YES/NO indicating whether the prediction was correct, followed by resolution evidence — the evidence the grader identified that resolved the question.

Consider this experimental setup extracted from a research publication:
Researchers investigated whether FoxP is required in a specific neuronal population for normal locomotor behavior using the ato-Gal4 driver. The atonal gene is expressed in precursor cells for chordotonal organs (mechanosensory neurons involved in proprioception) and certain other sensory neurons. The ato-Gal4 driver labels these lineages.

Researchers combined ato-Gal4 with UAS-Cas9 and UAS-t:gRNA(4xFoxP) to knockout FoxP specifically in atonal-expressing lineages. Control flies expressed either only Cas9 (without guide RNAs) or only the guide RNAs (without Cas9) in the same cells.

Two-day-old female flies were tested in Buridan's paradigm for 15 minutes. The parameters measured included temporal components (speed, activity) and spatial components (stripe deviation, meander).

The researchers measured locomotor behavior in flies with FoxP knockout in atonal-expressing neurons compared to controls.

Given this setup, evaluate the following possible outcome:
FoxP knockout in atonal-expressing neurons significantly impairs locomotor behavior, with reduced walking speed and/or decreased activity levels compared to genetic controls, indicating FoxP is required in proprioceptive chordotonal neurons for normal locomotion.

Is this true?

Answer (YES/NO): NO